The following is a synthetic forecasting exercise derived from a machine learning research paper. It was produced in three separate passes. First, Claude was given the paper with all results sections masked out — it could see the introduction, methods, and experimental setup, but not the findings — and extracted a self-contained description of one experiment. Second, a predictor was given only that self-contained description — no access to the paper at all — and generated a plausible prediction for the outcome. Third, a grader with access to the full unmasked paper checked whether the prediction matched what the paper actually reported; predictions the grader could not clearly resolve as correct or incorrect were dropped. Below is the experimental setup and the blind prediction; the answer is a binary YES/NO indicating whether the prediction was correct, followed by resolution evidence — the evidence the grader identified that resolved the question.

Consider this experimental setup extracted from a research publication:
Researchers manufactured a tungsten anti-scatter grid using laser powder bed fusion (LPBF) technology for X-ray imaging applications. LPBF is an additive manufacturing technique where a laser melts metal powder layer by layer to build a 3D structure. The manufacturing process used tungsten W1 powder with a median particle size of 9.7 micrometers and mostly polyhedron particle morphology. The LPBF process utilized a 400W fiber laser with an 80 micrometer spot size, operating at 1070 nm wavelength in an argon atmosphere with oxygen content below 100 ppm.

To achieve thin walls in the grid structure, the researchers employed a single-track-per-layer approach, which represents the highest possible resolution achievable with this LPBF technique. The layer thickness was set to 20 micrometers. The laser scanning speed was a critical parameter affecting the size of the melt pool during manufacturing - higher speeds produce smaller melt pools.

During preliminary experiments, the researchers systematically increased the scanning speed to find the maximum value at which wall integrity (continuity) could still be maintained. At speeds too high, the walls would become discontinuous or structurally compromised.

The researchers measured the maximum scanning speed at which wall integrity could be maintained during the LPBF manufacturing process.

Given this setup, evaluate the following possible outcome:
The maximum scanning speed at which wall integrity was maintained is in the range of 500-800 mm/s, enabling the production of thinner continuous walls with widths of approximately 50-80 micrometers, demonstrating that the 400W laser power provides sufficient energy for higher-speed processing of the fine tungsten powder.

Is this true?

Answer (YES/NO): NO